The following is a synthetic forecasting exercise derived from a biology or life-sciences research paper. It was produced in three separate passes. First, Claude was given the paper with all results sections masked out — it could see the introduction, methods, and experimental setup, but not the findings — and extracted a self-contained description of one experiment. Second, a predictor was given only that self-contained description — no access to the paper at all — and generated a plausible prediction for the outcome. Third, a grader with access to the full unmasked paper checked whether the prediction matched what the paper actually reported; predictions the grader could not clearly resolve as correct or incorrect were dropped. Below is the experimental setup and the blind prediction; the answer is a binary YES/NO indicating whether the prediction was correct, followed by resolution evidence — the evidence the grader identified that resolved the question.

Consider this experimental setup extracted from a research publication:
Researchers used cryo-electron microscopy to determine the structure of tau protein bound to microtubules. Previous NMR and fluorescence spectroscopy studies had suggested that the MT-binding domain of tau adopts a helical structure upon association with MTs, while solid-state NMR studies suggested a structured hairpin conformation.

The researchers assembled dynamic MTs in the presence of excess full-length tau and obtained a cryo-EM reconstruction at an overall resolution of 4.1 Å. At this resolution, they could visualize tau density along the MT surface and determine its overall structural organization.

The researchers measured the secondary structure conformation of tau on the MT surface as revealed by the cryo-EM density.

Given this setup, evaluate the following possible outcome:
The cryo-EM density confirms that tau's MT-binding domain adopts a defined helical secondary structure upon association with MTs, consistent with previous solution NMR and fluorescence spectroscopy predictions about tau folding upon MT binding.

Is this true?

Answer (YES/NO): NO